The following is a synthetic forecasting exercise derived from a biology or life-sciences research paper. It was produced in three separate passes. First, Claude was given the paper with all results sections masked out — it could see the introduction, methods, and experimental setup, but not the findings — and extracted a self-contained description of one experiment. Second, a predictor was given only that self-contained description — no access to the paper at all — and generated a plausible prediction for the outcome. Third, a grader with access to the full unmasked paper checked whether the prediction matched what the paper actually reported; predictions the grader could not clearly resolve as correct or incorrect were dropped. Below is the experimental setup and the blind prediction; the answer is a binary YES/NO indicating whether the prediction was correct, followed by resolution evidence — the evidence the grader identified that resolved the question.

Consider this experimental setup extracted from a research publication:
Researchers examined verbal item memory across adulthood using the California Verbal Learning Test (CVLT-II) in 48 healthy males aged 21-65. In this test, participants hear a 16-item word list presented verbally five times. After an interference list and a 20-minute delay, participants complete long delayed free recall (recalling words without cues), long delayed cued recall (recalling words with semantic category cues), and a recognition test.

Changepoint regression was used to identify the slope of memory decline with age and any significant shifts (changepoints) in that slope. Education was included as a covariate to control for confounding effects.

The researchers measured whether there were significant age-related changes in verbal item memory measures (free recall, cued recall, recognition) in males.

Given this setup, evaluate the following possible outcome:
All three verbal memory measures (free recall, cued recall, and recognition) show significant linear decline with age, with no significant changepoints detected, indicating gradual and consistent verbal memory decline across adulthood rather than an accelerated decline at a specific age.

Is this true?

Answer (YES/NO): NO